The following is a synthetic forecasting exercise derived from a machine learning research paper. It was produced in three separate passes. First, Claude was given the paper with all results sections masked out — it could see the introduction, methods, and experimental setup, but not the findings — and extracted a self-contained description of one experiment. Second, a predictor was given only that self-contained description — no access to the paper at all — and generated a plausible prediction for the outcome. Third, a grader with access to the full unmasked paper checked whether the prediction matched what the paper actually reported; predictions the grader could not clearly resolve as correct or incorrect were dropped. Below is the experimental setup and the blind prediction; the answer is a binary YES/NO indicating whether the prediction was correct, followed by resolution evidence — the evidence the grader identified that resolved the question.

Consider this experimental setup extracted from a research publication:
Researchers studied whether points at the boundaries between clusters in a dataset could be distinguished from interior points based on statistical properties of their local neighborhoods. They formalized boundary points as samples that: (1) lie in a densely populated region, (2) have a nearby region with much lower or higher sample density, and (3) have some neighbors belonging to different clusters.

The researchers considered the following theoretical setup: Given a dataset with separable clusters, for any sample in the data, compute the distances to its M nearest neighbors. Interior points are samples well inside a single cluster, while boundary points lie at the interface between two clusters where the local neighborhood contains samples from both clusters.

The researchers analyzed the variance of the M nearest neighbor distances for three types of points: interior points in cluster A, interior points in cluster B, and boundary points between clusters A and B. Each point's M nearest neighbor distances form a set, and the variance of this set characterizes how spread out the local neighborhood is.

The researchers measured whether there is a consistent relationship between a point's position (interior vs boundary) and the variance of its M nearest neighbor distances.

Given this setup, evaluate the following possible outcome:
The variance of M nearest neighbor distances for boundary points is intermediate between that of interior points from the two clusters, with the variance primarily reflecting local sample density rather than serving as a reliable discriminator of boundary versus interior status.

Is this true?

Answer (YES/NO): NO